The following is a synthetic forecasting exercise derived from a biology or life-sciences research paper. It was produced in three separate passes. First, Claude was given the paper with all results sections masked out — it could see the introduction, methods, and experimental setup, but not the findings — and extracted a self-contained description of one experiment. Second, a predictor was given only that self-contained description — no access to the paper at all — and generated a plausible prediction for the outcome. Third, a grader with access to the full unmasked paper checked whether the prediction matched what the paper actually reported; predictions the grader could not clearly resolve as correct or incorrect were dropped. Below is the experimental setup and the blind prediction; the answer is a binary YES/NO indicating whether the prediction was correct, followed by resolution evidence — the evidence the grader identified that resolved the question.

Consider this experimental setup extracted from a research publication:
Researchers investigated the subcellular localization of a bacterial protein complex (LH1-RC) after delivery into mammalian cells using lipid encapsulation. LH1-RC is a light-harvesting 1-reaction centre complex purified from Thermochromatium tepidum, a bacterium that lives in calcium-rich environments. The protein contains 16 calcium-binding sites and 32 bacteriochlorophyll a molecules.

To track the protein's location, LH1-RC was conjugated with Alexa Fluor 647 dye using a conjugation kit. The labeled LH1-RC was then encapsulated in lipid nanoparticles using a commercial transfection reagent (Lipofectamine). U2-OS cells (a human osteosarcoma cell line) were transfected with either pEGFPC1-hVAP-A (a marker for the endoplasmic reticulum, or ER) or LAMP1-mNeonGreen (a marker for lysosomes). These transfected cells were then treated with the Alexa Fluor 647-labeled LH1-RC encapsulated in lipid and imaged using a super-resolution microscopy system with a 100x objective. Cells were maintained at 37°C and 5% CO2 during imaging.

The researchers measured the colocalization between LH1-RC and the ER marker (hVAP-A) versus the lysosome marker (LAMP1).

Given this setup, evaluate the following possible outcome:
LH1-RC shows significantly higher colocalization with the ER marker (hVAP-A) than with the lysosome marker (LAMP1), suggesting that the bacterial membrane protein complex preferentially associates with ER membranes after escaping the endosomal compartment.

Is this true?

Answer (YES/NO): NO